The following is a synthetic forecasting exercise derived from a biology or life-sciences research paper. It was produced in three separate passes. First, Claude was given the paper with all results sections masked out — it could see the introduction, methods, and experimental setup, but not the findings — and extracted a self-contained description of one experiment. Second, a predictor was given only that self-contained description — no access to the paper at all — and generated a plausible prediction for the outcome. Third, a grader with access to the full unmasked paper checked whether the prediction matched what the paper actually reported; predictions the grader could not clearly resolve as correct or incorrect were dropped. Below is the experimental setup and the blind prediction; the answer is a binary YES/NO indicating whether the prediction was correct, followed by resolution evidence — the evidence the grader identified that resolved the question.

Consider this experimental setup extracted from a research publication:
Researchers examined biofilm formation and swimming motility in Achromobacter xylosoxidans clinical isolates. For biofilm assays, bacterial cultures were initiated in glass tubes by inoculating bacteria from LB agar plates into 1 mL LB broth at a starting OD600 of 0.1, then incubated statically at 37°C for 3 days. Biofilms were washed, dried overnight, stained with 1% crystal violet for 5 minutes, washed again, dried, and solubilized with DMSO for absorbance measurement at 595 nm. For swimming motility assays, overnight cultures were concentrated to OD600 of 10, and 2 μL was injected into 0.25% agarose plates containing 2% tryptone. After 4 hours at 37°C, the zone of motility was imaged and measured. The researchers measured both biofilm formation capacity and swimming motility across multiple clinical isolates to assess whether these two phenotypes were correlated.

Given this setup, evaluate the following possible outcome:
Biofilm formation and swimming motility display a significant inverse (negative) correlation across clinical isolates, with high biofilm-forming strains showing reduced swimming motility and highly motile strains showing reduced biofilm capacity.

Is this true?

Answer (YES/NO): NO